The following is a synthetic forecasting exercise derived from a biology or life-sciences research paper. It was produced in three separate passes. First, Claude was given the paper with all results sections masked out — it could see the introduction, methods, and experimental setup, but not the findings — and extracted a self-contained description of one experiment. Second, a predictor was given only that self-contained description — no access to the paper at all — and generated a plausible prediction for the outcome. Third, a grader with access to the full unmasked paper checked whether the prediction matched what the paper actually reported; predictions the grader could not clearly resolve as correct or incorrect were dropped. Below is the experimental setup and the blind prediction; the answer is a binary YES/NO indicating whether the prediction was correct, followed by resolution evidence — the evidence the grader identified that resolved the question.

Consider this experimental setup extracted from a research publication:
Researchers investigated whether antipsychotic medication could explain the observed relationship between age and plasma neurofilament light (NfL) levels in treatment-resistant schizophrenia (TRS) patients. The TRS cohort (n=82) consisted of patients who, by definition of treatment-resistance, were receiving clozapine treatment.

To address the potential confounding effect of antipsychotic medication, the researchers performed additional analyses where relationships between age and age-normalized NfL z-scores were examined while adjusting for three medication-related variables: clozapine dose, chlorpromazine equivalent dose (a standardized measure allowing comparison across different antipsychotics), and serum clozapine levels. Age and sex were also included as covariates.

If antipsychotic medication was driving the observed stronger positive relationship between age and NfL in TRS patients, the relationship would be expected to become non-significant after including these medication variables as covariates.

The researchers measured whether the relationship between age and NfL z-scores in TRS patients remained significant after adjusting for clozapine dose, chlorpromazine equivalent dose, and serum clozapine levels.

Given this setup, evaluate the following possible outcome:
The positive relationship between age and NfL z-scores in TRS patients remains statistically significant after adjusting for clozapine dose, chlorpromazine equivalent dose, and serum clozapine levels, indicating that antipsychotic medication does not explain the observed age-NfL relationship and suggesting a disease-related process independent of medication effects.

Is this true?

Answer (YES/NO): YES